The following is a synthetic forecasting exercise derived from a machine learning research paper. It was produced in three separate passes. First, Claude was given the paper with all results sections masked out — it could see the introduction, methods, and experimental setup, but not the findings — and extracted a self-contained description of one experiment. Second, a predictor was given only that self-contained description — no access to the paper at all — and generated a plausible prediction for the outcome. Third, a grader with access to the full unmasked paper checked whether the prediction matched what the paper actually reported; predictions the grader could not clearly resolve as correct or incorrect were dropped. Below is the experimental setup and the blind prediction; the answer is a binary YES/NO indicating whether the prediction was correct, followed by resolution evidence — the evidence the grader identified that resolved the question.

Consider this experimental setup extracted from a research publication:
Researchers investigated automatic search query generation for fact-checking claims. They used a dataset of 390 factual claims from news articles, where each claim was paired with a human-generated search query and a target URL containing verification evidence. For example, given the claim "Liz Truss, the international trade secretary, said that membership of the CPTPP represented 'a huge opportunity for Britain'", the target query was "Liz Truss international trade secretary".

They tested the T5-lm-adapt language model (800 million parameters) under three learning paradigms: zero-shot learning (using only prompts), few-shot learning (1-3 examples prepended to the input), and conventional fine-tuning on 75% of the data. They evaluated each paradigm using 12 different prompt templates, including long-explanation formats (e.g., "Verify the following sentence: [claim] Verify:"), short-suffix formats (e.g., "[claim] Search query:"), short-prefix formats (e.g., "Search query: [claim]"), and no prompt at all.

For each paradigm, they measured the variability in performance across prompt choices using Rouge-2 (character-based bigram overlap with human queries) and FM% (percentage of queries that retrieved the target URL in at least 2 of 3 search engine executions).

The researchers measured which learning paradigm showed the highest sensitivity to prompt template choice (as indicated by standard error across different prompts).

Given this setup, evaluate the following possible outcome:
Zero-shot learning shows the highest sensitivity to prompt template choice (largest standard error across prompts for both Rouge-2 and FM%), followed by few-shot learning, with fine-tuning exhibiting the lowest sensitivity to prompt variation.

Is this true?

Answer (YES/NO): NO